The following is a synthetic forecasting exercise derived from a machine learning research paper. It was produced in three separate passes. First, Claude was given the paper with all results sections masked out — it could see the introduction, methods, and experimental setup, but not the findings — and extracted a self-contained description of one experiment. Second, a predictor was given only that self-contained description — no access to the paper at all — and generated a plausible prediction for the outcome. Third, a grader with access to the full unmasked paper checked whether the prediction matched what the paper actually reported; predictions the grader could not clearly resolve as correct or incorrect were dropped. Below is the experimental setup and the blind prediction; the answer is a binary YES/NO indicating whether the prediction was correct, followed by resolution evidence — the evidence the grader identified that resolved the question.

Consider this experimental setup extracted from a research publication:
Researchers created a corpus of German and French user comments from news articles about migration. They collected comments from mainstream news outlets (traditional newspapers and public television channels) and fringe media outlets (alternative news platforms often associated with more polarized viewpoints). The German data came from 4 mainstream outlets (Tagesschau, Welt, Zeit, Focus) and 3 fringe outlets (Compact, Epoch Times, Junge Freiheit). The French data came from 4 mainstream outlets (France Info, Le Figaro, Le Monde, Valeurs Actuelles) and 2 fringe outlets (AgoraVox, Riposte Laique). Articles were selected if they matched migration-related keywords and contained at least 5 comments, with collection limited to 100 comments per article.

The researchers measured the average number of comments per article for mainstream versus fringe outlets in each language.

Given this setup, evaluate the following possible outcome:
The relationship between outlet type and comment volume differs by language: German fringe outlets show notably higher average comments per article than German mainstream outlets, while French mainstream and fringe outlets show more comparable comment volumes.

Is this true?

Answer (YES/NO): NO